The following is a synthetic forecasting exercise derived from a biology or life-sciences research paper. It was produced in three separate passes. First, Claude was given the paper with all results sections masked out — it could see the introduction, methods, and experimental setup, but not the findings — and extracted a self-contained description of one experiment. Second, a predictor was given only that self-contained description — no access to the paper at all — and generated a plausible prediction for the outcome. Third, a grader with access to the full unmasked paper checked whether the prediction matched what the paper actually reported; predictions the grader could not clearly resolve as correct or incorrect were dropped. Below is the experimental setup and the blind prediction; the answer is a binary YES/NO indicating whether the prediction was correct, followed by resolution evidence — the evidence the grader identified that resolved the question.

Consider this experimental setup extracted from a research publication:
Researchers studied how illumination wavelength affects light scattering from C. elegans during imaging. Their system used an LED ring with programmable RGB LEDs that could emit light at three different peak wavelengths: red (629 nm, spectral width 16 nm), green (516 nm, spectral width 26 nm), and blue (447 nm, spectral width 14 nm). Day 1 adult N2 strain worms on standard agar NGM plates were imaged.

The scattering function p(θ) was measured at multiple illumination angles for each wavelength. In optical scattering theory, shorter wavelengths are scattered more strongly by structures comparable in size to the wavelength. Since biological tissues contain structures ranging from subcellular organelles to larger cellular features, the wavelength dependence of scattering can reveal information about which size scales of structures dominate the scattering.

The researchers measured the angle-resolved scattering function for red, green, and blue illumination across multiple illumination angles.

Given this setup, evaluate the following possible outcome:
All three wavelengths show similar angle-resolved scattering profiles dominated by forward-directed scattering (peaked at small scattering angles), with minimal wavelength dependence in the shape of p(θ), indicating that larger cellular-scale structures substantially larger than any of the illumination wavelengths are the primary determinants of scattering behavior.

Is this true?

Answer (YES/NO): NO